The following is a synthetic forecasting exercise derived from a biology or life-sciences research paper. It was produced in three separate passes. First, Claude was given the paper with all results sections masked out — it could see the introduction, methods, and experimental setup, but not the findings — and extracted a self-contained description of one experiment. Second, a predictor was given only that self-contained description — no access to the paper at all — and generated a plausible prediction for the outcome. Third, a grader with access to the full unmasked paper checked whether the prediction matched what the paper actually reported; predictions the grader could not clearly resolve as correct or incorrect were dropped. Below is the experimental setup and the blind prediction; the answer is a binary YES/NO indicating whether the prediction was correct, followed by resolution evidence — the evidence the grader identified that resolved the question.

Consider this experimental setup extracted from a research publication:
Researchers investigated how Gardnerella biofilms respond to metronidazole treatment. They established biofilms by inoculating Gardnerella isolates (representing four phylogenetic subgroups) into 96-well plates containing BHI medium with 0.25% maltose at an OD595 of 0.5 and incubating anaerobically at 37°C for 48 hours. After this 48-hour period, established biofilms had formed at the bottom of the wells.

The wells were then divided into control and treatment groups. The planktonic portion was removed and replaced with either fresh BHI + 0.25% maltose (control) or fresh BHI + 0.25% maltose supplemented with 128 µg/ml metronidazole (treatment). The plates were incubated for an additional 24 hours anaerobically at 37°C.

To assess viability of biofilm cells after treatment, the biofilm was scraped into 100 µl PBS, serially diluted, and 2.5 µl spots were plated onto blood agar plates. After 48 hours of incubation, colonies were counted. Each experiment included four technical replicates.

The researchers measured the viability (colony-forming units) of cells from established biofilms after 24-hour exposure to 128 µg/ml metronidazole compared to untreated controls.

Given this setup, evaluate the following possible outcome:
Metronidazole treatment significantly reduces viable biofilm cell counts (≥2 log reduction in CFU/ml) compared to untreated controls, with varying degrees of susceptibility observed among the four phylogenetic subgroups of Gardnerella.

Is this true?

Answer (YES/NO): NO